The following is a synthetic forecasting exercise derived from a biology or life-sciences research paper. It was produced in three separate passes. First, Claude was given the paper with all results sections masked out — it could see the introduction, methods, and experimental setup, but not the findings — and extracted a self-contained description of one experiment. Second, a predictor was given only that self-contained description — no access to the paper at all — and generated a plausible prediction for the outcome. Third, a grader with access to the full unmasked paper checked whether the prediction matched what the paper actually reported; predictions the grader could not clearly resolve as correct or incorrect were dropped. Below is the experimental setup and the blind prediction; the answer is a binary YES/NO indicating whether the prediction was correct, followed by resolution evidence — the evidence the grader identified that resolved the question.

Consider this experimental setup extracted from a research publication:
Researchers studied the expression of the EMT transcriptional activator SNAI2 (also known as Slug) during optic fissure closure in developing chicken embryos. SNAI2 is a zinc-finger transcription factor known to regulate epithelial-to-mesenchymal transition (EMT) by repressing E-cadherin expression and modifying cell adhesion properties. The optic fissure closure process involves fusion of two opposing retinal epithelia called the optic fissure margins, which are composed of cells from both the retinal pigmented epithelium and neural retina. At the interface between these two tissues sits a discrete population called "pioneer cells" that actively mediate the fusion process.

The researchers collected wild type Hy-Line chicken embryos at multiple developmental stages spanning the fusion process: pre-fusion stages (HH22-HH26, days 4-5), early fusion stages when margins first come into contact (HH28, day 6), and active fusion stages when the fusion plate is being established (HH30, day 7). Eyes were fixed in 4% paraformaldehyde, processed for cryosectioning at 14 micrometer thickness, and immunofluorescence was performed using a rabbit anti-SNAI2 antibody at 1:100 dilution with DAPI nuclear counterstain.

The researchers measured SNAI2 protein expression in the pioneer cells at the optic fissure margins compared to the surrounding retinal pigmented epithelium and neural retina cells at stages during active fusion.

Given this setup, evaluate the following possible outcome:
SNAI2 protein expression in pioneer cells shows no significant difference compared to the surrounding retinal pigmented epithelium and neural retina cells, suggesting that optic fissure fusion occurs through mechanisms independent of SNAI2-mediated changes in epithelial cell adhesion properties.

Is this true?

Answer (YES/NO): NO